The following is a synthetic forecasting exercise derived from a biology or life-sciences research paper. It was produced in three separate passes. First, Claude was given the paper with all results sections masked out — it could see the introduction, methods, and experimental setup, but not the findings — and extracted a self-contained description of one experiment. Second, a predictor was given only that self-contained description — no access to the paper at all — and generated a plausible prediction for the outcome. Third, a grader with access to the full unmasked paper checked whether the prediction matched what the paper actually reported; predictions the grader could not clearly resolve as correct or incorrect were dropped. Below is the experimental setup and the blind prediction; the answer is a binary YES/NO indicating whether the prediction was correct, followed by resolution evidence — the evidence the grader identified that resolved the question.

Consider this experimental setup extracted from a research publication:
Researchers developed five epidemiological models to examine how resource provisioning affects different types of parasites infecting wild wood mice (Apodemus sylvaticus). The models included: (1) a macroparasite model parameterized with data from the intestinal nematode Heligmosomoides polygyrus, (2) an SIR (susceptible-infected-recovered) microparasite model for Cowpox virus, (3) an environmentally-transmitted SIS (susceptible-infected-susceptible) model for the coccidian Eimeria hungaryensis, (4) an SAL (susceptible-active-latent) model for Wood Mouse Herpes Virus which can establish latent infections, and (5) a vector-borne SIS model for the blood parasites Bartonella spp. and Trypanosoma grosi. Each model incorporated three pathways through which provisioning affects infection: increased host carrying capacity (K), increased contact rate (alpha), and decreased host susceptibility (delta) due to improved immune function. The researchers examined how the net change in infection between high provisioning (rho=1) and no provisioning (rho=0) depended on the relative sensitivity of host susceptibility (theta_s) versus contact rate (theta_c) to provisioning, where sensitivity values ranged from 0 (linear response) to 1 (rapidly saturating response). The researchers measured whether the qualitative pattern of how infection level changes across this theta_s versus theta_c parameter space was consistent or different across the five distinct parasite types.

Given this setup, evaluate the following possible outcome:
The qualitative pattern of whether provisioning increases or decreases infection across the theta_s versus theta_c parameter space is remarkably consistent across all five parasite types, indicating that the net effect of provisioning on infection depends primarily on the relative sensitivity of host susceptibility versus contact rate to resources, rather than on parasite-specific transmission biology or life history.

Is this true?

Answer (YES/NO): YES